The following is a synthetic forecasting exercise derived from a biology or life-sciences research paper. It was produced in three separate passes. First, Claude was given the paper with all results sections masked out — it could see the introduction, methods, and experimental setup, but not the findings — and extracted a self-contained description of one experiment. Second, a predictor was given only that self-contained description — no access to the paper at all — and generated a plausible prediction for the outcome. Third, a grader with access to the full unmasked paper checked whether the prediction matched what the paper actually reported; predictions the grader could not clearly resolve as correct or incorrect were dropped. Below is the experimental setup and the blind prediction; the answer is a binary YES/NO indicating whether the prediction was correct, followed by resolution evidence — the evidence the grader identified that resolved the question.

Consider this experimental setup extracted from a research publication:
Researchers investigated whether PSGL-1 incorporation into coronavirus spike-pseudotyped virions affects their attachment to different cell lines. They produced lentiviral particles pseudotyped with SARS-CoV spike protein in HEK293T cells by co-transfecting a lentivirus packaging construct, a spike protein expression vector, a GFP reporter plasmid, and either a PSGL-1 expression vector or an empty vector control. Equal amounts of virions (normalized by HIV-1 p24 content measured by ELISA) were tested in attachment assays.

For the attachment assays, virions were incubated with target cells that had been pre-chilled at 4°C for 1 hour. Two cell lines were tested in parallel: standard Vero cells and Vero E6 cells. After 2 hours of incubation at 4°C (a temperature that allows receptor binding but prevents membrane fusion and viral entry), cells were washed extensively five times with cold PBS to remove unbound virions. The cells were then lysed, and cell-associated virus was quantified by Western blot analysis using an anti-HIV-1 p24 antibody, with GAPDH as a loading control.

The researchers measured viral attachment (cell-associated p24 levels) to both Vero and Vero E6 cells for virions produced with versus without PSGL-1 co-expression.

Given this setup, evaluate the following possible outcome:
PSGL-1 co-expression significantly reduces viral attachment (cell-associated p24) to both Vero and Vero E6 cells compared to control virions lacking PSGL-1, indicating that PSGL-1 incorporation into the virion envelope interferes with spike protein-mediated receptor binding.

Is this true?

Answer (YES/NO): YES